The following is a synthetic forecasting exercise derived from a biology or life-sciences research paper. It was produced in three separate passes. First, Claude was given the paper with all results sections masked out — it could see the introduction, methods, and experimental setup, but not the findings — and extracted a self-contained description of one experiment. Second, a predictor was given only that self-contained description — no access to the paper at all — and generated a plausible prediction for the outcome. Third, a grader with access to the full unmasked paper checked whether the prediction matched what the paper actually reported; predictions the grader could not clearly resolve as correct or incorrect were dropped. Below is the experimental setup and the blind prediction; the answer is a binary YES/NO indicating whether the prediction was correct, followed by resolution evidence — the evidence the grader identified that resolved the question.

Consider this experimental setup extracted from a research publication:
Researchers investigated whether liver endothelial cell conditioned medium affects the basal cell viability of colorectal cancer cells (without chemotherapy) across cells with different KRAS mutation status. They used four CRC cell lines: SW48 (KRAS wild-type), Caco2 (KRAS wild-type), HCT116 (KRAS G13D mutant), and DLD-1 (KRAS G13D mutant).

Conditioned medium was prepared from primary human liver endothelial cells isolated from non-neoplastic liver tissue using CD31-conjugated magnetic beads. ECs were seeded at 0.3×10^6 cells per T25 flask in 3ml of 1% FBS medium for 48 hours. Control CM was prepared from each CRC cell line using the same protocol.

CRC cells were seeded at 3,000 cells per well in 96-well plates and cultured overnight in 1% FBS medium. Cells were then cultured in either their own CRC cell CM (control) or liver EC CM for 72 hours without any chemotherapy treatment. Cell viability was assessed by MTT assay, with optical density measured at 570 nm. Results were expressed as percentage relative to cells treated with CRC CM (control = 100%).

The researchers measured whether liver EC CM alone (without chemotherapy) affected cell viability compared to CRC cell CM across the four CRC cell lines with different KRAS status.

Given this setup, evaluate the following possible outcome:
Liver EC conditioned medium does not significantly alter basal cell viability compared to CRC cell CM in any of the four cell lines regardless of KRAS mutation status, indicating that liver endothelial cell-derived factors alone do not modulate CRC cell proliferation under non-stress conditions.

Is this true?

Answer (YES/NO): NO